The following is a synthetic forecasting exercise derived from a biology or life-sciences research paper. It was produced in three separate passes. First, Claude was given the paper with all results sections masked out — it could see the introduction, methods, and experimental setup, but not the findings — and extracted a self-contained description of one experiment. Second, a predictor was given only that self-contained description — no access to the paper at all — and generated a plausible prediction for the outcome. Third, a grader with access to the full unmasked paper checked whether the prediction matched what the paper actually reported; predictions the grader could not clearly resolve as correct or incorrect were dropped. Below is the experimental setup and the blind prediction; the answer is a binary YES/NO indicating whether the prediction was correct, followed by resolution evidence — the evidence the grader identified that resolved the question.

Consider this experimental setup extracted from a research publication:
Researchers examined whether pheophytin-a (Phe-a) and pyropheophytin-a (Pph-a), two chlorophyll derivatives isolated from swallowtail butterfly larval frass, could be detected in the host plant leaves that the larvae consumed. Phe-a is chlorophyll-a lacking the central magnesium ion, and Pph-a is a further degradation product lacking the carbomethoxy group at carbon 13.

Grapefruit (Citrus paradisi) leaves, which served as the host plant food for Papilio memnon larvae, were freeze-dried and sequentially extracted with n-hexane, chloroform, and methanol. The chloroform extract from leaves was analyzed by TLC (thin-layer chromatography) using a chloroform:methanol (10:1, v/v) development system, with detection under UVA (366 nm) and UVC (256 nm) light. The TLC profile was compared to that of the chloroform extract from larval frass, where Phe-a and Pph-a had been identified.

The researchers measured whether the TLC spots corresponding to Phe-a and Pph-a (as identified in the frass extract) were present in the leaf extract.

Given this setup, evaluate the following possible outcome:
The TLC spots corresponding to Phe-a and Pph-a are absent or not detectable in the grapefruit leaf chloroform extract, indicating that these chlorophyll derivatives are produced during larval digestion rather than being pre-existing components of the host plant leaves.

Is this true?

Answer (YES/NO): YES